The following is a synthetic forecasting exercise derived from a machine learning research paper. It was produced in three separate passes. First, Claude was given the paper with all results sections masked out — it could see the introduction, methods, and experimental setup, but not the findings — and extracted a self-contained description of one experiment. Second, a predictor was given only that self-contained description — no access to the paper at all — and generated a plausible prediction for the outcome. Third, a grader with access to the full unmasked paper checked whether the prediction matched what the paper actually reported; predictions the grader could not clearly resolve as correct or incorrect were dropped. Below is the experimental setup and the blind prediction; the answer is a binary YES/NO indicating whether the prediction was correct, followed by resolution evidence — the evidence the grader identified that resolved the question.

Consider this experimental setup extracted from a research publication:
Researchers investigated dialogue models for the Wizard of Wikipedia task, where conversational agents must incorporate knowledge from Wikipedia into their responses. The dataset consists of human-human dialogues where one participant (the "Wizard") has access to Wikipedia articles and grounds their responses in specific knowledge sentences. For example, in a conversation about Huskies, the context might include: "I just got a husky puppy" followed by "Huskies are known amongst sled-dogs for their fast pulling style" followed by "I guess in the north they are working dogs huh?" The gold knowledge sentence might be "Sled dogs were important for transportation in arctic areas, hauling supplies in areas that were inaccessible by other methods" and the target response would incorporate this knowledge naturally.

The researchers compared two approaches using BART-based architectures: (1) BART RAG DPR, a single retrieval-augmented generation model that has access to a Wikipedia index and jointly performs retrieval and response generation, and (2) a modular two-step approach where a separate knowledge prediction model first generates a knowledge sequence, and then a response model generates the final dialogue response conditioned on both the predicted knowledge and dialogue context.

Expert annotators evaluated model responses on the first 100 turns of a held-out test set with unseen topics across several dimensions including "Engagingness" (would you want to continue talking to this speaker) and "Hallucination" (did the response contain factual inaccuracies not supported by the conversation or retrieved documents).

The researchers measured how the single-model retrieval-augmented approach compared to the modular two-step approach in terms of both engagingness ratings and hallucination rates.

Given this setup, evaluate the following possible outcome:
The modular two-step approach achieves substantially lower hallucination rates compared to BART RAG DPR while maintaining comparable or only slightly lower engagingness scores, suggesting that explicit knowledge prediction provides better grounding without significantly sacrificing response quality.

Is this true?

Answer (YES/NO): NO